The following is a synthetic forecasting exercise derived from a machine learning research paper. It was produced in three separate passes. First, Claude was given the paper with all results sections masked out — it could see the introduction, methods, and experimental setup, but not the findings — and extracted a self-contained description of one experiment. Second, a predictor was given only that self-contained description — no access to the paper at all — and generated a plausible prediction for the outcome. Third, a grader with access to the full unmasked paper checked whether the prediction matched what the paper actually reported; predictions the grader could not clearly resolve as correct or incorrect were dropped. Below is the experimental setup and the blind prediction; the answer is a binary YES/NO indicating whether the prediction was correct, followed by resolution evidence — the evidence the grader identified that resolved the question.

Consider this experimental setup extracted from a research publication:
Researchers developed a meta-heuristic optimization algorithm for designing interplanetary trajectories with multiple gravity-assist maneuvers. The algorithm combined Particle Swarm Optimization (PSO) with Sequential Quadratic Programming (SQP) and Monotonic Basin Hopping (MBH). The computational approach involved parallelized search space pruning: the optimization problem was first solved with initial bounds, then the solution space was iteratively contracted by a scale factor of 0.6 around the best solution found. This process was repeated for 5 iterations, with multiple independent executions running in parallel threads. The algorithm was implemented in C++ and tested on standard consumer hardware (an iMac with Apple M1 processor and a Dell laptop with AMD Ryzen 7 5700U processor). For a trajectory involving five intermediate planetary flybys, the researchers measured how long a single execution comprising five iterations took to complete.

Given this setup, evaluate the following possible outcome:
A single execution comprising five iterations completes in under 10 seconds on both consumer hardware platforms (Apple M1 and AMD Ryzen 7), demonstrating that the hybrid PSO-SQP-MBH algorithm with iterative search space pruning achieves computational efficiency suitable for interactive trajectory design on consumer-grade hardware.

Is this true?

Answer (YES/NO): NO